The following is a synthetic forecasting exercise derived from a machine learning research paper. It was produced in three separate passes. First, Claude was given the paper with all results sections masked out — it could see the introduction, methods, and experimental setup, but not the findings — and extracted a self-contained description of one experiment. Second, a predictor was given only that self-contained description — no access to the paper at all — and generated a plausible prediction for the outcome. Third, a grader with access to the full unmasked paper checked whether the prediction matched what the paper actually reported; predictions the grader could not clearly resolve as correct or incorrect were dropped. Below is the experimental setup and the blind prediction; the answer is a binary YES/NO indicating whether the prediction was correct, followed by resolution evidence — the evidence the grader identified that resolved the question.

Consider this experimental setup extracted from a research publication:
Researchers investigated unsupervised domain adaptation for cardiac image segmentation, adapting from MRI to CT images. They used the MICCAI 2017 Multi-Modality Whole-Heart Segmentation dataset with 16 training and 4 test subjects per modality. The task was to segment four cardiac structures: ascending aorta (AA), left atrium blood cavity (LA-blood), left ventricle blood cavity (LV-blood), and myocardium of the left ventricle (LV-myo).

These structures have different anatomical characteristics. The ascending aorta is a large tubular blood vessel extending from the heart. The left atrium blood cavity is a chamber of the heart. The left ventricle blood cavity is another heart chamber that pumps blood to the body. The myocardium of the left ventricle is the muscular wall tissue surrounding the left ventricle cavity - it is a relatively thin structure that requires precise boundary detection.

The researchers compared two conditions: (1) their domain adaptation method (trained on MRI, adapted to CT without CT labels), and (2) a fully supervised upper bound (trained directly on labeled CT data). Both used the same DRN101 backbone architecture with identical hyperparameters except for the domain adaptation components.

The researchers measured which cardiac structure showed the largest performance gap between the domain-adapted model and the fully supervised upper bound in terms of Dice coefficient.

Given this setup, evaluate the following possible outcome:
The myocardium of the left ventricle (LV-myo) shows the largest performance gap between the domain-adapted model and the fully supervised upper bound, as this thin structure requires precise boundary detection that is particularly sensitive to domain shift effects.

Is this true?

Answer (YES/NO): YES